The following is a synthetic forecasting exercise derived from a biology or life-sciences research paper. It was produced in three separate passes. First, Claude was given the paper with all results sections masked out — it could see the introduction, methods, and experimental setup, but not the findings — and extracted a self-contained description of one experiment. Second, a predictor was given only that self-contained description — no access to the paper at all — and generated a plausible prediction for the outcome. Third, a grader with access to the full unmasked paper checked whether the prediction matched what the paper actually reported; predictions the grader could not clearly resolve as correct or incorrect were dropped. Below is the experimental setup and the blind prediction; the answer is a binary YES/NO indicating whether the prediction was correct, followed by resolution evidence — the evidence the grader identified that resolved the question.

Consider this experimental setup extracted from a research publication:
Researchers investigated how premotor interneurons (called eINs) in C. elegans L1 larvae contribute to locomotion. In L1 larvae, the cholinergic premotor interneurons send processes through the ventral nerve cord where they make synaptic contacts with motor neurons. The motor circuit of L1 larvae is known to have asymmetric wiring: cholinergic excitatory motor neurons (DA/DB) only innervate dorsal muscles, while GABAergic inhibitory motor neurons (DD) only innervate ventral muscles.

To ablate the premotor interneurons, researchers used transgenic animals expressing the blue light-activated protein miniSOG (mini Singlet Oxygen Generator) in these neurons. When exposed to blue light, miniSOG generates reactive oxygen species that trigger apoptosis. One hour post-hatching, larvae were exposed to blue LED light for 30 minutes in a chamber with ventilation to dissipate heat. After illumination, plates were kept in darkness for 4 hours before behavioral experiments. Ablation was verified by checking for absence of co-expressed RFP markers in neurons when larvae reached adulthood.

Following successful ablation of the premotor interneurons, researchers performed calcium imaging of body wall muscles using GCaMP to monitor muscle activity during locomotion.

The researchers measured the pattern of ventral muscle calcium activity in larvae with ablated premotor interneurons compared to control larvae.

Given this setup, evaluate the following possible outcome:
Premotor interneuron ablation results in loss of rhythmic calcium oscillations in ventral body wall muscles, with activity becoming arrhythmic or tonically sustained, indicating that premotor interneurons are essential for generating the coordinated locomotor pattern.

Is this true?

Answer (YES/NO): NO